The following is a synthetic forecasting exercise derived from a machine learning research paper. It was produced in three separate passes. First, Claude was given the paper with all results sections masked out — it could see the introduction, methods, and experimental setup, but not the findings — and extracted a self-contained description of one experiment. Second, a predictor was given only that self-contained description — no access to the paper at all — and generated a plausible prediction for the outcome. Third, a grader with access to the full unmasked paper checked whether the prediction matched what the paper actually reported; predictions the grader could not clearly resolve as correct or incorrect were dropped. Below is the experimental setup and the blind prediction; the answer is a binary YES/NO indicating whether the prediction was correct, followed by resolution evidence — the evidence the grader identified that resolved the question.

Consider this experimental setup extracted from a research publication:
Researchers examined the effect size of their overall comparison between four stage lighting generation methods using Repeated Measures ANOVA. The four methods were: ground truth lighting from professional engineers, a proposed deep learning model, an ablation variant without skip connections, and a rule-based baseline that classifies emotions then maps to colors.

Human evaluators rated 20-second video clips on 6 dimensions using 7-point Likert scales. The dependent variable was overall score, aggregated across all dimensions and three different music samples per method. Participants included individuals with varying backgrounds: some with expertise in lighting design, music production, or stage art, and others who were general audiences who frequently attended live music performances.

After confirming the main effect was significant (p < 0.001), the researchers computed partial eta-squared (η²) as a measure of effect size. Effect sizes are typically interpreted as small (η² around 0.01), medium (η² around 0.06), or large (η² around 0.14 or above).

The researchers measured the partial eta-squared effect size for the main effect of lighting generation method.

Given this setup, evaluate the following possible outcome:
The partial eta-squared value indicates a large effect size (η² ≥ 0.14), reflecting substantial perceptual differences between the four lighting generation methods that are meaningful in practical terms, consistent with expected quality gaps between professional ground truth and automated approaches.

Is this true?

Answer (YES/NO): YES